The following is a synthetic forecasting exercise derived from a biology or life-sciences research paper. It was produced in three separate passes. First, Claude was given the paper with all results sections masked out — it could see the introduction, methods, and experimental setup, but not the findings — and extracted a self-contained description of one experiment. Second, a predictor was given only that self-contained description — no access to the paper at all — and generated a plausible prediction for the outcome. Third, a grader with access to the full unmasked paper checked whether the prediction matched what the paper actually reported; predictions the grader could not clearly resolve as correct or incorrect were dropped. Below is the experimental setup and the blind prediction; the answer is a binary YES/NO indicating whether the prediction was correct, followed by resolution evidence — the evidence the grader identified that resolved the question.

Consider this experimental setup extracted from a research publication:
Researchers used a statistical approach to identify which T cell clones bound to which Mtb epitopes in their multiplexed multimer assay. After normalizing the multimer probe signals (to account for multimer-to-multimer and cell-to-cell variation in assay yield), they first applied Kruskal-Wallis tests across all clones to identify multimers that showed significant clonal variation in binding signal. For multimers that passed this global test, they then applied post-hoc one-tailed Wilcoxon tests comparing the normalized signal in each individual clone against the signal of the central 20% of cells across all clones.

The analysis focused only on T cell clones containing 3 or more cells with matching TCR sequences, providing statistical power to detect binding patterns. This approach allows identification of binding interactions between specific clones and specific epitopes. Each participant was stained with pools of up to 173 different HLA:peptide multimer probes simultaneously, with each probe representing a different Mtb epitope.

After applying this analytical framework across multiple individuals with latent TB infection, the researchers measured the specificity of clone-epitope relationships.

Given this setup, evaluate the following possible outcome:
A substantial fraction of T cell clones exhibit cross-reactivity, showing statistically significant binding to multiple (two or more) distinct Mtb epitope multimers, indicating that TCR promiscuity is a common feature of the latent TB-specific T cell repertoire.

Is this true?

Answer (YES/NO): NO